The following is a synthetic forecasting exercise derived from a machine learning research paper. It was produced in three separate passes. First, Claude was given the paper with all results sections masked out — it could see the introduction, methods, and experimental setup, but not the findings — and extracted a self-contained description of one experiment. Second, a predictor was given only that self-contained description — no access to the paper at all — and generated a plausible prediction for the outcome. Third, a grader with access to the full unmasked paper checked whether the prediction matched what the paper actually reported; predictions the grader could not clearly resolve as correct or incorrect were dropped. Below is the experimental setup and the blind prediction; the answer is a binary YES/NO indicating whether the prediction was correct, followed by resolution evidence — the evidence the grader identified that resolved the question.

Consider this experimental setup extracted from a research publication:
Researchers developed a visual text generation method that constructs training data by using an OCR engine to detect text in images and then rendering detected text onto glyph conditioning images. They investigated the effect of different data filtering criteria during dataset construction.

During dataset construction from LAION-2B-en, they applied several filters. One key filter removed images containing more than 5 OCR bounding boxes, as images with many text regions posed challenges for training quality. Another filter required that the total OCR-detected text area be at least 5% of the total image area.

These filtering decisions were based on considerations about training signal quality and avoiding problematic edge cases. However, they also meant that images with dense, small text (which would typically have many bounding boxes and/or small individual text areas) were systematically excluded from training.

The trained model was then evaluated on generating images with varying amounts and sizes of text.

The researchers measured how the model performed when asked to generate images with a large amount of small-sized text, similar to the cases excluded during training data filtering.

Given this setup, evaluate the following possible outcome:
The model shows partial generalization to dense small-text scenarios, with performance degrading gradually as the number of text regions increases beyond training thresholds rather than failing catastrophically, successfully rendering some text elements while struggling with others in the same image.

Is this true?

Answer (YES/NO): NO